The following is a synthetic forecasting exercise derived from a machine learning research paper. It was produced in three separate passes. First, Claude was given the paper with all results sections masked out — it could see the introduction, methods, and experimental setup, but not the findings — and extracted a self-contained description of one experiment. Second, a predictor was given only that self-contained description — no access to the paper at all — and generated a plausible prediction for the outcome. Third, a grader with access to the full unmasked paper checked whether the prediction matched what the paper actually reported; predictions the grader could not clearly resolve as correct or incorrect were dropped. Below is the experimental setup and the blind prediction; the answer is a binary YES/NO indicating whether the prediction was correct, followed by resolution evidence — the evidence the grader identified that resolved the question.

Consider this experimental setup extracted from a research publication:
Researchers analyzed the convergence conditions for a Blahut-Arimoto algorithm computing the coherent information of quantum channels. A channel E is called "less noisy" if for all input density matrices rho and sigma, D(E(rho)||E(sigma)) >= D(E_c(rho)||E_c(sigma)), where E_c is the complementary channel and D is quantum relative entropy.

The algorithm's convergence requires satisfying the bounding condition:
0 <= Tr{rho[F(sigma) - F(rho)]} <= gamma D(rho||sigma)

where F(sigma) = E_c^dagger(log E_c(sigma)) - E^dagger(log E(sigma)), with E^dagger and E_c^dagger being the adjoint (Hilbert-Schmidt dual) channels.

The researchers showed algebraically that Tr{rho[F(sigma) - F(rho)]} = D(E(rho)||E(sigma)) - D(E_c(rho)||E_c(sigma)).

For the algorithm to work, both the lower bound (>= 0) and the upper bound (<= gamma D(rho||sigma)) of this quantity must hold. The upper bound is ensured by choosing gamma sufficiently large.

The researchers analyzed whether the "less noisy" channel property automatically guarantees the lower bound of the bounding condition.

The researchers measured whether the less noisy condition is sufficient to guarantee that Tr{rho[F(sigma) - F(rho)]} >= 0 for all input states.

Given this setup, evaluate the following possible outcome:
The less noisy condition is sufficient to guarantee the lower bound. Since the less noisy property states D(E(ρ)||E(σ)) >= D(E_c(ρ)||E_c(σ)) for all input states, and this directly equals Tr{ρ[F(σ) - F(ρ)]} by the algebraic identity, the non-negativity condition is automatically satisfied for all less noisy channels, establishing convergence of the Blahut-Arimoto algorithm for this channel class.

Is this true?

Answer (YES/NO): YES